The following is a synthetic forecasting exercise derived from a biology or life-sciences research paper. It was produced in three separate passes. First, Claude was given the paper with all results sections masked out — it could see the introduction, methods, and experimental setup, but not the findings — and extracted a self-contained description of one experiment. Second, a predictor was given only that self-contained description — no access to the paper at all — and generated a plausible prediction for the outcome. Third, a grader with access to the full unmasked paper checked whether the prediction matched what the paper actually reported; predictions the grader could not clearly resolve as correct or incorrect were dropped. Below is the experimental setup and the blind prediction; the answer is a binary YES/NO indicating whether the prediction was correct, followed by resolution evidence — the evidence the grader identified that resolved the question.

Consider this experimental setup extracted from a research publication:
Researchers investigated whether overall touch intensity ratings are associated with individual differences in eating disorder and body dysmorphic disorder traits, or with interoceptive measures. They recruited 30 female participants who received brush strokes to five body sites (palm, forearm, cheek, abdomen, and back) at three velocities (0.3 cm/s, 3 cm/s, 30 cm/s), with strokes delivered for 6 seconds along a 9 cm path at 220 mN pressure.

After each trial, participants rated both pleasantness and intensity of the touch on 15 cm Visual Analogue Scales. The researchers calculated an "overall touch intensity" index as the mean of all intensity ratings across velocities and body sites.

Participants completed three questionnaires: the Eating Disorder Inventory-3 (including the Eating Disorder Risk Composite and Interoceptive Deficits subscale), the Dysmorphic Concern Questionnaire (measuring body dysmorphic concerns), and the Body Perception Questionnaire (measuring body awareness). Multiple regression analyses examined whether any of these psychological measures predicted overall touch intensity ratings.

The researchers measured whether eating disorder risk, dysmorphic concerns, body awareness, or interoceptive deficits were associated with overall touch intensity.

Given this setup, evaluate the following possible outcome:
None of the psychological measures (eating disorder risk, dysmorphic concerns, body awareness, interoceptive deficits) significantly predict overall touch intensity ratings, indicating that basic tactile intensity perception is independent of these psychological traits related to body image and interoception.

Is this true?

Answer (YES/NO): YES